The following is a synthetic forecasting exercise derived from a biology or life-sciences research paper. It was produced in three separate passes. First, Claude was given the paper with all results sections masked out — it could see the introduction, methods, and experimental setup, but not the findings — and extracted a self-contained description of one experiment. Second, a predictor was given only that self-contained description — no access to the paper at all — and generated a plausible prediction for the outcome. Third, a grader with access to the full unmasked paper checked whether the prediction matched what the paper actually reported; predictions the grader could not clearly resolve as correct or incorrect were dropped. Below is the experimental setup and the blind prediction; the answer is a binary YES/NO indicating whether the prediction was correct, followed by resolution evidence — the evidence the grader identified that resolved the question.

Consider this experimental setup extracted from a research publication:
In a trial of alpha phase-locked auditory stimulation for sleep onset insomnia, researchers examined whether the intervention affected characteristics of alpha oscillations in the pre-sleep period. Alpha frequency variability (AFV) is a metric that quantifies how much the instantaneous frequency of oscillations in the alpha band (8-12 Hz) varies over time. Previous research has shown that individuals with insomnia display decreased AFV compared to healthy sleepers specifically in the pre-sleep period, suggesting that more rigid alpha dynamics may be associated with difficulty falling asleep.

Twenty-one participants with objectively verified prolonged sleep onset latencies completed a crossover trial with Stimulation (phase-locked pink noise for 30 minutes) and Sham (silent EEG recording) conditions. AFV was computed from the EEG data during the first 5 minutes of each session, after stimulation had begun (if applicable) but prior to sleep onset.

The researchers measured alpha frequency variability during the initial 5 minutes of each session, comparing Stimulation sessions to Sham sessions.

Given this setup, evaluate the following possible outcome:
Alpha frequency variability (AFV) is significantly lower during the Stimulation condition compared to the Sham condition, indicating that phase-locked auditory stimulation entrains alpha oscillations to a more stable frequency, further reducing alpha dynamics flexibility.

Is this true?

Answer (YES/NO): NO